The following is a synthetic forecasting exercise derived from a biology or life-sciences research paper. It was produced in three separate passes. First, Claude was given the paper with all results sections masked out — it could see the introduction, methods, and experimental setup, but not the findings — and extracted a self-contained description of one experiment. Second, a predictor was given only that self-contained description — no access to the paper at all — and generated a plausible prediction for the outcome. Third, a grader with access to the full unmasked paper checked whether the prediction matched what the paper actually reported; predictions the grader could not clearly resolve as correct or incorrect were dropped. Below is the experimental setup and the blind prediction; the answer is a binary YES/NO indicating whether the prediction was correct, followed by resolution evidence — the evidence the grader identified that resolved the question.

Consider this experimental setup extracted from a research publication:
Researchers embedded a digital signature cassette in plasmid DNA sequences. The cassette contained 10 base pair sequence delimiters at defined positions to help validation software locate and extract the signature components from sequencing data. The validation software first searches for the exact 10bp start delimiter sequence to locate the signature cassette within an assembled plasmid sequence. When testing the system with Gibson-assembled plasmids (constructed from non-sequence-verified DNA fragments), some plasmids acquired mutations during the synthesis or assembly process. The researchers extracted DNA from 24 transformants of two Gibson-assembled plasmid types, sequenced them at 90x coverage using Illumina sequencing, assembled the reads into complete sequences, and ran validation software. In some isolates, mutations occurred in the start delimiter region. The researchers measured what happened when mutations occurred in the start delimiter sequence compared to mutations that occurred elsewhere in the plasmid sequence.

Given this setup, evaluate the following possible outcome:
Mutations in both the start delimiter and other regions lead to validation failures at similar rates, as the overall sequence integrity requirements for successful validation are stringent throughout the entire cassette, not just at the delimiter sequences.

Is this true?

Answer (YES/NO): NO